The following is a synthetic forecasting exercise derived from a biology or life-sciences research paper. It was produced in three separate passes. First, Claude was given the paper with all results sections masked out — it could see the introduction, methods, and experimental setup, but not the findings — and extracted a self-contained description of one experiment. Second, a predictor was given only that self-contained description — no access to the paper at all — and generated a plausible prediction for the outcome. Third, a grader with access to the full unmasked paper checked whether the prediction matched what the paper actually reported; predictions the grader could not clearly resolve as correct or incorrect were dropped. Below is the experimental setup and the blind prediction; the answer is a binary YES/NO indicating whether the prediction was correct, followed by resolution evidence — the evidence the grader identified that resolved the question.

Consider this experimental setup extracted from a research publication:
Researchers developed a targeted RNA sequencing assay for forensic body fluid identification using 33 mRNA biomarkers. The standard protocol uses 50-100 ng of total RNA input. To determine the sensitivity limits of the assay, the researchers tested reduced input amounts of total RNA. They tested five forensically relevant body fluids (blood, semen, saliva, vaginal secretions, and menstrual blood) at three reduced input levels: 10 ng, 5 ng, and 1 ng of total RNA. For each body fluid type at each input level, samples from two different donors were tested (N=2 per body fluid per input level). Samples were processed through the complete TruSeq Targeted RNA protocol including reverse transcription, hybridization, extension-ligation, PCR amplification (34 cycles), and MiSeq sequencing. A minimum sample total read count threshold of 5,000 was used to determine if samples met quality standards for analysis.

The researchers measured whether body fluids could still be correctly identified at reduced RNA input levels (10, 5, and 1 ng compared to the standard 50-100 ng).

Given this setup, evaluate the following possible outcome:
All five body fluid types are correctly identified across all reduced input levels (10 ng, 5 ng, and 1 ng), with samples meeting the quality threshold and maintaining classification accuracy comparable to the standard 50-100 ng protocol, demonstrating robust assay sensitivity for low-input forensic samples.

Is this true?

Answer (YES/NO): NO